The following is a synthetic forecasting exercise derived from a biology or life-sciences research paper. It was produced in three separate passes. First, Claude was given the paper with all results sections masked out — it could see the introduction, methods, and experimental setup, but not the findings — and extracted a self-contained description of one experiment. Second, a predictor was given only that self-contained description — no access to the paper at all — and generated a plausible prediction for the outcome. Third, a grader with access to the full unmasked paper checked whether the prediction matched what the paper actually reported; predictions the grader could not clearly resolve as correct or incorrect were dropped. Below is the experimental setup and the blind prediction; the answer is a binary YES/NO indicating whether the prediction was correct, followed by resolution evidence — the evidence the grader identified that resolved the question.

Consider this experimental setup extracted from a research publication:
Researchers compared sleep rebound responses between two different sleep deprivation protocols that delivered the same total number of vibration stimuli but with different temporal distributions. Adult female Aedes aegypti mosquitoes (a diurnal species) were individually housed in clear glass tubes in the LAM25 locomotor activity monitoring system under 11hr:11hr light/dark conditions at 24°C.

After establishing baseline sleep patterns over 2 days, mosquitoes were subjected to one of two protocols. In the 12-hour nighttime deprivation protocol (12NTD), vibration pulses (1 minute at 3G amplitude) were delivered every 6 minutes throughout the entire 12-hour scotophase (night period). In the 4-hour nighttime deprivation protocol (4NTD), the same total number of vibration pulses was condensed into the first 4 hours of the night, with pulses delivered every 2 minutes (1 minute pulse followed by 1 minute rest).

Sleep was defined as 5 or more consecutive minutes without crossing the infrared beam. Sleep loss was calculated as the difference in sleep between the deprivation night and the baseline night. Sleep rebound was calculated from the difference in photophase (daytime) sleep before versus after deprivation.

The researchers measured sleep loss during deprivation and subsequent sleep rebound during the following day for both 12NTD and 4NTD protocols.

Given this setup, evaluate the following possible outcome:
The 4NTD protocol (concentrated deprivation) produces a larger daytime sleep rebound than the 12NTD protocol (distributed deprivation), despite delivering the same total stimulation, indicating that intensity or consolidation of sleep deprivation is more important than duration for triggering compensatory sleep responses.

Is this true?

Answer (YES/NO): NO